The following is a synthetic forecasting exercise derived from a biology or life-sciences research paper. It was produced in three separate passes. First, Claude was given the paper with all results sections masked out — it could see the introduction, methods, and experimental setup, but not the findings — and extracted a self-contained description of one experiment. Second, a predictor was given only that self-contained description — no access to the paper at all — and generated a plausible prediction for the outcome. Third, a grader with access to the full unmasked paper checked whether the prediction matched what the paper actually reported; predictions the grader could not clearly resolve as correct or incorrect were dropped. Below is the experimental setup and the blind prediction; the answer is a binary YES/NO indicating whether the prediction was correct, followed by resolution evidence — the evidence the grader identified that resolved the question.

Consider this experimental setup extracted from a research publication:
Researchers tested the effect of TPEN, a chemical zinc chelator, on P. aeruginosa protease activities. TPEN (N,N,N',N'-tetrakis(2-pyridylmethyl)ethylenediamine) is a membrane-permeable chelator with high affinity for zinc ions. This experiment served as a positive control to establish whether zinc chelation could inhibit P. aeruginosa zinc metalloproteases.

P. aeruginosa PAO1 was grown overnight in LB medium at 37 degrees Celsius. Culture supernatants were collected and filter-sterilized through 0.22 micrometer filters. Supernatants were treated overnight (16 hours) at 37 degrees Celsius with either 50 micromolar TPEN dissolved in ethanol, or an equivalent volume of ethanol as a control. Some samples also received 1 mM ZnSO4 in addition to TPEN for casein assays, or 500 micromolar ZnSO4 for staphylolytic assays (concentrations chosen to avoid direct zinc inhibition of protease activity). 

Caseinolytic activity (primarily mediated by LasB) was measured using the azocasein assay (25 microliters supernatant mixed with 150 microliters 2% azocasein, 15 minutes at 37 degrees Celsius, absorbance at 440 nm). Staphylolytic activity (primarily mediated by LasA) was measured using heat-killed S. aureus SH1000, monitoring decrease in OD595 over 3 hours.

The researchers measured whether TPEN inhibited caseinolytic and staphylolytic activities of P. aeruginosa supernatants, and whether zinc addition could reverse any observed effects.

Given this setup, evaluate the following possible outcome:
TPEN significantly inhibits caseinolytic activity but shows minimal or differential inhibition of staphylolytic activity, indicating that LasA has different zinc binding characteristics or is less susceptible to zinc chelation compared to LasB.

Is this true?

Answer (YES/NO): NO